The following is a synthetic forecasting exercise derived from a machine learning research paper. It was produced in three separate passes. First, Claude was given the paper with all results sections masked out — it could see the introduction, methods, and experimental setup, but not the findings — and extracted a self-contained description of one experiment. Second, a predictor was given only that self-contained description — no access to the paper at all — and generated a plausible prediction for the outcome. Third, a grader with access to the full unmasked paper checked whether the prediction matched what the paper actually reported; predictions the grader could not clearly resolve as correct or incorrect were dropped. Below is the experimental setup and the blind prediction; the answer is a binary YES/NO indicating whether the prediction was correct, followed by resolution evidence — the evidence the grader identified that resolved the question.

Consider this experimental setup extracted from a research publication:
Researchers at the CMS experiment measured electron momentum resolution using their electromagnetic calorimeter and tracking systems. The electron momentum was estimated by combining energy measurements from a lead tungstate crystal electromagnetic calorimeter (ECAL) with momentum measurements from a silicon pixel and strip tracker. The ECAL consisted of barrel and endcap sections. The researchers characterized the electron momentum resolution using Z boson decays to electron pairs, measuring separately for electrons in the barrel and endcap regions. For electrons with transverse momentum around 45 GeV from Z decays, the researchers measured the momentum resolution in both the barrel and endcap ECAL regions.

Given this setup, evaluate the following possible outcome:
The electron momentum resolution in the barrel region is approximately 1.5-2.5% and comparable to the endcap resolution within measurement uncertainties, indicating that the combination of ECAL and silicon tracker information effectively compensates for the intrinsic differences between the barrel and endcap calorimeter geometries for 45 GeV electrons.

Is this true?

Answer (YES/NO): NO